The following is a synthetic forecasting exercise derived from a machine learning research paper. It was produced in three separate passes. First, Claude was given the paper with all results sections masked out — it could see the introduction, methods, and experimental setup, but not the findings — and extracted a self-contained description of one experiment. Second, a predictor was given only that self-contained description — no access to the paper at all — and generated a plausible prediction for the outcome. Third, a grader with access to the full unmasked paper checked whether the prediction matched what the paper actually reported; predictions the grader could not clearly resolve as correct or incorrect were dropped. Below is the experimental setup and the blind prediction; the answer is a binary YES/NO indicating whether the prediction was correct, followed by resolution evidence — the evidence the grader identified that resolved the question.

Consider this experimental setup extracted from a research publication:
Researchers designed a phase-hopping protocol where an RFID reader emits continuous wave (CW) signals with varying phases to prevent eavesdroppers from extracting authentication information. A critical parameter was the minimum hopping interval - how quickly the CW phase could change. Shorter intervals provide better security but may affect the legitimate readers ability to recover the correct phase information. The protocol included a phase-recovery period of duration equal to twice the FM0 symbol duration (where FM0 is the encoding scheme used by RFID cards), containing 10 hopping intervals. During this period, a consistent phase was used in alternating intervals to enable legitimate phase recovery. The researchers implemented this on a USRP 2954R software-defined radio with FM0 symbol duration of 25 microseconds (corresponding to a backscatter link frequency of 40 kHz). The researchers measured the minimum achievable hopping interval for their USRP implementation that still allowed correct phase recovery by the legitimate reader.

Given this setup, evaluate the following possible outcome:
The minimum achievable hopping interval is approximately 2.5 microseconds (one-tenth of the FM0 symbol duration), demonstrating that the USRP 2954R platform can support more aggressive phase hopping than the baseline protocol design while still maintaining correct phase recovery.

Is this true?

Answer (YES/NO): NO